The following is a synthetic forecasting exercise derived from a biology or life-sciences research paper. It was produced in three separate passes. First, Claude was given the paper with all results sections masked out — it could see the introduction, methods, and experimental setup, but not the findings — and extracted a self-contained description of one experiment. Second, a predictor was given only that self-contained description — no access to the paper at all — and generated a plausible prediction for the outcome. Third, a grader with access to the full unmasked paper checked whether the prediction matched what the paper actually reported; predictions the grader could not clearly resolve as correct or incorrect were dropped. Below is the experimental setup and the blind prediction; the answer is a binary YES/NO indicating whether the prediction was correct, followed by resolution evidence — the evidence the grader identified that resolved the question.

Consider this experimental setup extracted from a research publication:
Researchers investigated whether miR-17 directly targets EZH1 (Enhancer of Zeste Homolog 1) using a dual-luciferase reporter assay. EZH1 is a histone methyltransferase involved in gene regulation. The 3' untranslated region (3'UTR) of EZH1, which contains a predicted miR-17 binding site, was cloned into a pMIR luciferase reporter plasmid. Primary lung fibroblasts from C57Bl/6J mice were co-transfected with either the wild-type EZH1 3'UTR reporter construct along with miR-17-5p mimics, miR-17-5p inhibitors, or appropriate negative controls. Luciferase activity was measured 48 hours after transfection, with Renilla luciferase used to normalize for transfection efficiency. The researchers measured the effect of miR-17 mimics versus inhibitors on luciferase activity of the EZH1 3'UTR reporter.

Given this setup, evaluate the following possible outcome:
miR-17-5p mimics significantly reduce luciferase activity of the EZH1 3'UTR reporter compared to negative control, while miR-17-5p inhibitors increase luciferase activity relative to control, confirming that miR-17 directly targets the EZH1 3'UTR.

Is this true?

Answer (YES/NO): YES